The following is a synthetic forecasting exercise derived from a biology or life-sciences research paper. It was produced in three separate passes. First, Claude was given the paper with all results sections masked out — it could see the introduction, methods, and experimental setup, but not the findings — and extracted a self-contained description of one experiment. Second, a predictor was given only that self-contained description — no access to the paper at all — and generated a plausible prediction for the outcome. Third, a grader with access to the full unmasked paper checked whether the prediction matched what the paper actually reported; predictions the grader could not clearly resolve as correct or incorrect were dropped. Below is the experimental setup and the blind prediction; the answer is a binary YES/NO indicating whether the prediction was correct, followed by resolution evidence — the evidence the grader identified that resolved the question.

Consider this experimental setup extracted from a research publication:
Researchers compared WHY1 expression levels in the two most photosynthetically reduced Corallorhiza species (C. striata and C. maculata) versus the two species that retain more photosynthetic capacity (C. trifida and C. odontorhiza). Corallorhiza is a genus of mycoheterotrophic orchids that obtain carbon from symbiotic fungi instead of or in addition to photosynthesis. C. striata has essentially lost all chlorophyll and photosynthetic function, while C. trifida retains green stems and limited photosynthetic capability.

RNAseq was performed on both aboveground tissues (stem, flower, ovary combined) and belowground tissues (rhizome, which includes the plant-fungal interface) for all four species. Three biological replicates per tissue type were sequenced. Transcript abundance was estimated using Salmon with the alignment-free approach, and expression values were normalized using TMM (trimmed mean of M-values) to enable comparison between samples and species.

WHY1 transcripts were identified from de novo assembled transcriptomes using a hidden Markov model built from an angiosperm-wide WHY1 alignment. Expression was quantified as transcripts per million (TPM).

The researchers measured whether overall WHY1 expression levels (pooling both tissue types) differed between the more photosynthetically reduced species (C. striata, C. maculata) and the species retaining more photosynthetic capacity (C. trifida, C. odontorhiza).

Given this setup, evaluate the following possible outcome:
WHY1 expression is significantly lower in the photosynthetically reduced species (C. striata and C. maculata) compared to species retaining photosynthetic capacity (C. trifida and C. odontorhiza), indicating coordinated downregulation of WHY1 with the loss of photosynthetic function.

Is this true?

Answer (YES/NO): NO